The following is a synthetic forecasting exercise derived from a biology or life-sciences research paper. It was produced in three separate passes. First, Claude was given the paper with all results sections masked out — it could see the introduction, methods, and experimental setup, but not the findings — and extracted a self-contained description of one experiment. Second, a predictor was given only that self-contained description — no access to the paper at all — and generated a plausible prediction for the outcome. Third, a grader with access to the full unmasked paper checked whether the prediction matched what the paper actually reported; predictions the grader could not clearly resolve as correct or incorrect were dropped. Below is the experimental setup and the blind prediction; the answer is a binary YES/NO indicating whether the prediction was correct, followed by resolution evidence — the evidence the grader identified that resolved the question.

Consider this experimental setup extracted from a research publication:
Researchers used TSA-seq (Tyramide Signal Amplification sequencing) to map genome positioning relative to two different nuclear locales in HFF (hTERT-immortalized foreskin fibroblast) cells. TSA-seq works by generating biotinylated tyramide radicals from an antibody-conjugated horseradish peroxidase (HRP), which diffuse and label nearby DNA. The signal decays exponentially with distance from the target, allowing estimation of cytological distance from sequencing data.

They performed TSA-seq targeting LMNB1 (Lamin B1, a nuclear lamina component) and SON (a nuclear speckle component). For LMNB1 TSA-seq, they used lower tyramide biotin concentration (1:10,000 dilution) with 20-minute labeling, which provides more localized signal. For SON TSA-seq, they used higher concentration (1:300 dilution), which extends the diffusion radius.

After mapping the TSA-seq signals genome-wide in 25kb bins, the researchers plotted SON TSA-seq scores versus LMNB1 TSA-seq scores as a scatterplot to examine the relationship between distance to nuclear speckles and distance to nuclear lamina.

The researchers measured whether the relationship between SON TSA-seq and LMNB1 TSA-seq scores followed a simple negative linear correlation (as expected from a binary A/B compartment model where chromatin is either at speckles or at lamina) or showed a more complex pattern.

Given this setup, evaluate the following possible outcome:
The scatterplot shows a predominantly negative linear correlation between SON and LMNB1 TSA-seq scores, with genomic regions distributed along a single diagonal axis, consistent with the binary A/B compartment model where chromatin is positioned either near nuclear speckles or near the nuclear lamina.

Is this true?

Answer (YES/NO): NO